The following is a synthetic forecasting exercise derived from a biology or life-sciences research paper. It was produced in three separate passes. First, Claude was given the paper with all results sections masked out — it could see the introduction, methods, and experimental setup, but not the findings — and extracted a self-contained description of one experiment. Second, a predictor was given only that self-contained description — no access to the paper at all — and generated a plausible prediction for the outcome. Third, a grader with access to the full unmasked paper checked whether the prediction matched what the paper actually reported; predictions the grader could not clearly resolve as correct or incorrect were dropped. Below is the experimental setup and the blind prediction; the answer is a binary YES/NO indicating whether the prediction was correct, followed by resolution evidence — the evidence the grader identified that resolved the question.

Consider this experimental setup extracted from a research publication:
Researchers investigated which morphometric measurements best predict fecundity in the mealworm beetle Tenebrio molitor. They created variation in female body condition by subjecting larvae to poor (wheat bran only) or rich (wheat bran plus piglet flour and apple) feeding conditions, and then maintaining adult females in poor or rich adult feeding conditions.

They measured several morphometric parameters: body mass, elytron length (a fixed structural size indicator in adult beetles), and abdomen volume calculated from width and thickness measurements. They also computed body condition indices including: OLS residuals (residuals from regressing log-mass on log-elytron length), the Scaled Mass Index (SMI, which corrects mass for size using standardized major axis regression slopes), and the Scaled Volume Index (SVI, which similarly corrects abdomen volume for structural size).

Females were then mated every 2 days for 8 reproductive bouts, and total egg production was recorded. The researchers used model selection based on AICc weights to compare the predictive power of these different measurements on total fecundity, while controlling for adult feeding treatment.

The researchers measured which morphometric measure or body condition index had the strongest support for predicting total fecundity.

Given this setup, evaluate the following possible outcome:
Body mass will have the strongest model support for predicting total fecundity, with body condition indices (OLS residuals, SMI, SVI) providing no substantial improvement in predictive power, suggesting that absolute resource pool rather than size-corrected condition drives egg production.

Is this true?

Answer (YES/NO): NO